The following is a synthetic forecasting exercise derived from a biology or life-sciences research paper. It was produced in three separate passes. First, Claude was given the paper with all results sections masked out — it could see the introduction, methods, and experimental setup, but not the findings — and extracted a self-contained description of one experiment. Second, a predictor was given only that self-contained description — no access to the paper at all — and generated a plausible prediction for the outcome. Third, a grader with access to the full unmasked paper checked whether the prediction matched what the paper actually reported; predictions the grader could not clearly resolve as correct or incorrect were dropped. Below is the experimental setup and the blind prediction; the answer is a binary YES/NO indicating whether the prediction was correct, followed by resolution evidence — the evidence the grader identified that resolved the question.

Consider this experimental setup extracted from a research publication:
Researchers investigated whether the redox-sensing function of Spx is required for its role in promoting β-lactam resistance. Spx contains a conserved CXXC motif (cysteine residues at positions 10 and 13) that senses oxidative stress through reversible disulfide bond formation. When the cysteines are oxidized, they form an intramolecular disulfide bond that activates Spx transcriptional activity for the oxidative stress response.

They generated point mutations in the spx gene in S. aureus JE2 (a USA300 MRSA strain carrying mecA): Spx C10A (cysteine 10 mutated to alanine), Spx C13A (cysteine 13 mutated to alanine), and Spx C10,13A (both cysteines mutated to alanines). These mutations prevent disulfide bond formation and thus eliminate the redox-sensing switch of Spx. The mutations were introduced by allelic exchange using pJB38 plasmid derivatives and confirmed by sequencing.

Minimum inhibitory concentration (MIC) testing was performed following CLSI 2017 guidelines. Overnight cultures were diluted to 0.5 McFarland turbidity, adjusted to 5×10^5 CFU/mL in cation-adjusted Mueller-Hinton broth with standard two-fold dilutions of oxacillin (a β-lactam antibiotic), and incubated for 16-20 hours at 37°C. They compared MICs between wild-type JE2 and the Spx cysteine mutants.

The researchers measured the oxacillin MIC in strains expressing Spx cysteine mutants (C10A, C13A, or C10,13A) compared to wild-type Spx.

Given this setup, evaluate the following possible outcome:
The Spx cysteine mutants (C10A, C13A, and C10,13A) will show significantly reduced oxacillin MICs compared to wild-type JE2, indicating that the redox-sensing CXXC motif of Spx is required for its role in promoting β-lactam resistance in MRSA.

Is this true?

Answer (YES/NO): NO